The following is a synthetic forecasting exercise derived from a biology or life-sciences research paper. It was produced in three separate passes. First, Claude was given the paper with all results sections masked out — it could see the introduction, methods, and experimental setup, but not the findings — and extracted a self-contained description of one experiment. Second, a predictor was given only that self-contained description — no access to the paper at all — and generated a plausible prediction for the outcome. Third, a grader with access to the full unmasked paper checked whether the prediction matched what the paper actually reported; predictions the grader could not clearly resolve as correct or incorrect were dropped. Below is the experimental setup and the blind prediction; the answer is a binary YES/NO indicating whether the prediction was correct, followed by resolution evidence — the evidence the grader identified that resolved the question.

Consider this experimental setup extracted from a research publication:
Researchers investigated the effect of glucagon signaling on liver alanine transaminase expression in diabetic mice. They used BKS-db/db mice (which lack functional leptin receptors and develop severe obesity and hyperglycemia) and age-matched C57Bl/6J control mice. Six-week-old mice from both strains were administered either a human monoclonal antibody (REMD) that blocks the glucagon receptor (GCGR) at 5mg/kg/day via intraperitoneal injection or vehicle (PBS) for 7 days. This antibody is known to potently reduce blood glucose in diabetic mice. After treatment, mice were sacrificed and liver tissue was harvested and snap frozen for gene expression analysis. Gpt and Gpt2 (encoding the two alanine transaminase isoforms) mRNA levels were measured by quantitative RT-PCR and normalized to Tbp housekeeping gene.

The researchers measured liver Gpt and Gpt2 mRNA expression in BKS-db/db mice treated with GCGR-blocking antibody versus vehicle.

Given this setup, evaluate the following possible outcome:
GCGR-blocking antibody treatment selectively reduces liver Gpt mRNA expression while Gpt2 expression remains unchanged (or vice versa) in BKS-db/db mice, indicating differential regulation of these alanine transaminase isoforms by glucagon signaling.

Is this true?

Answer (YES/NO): NO